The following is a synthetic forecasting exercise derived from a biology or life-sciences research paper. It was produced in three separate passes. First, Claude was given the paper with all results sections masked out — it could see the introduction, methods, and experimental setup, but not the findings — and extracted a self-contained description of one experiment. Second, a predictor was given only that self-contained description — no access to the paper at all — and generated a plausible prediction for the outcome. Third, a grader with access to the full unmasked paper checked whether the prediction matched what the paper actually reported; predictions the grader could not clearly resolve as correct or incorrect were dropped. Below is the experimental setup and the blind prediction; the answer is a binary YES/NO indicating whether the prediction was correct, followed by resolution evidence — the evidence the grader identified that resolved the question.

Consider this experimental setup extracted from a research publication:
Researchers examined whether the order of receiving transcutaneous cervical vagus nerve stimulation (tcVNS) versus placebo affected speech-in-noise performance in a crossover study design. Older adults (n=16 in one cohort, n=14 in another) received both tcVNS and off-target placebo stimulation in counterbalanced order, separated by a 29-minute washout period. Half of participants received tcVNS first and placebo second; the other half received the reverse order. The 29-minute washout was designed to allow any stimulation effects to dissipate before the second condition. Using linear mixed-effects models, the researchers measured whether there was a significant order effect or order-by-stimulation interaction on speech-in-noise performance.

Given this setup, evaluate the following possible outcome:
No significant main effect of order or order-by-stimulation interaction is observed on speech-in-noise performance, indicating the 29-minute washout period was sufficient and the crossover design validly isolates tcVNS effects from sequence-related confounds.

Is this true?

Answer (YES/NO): YES